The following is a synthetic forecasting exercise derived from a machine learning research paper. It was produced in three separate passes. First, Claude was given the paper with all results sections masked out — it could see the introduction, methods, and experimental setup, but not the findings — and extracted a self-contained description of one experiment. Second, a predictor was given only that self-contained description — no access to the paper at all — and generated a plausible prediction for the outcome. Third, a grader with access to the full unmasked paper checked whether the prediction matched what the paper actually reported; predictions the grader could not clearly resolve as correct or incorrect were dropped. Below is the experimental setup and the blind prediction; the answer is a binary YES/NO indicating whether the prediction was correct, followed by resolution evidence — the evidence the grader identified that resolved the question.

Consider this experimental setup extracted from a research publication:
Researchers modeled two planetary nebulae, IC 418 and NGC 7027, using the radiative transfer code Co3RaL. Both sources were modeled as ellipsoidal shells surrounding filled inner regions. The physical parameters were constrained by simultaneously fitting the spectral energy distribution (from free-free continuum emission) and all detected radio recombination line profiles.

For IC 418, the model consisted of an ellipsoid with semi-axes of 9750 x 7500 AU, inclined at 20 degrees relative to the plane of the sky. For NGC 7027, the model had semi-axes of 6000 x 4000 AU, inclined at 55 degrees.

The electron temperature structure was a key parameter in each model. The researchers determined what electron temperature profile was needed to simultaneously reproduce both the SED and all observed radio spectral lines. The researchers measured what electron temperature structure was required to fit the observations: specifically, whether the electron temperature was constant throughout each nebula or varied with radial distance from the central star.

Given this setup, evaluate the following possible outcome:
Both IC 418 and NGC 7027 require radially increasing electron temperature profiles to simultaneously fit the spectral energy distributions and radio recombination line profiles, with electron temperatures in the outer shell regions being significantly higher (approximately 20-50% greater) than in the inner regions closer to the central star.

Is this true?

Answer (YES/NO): NO